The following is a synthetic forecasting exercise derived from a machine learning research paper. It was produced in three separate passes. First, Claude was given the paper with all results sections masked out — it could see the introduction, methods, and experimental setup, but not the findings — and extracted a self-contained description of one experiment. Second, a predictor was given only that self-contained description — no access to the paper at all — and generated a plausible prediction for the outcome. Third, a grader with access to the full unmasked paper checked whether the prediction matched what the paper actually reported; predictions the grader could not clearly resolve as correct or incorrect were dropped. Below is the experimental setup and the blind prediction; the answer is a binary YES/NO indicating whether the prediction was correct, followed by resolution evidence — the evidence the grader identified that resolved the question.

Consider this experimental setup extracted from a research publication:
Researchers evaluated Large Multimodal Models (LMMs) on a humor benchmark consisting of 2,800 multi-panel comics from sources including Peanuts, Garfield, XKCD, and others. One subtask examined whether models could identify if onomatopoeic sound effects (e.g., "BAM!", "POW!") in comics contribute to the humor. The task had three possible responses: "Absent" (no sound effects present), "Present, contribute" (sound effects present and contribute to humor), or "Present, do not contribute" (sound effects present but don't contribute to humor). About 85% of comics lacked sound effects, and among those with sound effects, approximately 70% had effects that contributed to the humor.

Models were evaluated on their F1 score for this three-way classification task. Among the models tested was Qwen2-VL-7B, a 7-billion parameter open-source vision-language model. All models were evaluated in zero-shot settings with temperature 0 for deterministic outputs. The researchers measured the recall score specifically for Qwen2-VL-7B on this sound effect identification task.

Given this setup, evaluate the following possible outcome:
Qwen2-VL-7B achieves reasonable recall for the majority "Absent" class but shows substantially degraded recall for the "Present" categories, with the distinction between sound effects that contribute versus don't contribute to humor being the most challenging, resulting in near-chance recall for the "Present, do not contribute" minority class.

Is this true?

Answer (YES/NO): NO